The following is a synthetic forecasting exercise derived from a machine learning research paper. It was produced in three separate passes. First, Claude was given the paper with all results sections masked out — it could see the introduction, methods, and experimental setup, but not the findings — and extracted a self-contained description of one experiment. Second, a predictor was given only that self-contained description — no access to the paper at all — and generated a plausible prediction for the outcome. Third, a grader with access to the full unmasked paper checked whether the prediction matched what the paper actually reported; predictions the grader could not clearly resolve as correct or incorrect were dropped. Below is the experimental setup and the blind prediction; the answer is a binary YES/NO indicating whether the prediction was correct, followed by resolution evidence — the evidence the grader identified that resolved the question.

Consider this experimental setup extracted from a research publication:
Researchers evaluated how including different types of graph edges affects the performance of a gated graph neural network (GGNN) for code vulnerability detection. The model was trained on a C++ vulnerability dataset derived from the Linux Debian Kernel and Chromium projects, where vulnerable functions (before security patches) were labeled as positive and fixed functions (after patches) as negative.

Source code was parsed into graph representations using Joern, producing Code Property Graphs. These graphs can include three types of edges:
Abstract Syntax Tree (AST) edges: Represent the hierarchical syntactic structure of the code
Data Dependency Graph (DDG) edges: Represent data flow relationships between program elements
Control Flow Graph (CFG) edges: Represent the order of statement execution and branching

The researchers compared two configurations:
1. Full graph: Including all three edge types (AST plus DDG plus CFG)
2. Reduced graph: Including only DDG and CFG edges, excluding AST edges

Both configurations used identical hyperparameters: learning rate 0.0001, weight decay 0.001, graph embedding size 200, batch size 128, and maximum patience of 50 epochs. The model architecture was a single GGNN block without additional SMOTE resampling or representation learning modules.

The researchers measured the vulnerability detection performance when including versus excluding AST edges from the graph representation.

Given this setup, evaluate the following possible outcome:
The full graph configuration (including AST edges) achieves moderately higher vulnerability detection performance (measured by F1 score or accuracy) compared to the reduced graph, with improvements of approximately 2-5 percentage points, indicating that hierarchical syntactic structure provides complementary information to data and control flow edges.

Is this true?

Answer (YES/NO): NO